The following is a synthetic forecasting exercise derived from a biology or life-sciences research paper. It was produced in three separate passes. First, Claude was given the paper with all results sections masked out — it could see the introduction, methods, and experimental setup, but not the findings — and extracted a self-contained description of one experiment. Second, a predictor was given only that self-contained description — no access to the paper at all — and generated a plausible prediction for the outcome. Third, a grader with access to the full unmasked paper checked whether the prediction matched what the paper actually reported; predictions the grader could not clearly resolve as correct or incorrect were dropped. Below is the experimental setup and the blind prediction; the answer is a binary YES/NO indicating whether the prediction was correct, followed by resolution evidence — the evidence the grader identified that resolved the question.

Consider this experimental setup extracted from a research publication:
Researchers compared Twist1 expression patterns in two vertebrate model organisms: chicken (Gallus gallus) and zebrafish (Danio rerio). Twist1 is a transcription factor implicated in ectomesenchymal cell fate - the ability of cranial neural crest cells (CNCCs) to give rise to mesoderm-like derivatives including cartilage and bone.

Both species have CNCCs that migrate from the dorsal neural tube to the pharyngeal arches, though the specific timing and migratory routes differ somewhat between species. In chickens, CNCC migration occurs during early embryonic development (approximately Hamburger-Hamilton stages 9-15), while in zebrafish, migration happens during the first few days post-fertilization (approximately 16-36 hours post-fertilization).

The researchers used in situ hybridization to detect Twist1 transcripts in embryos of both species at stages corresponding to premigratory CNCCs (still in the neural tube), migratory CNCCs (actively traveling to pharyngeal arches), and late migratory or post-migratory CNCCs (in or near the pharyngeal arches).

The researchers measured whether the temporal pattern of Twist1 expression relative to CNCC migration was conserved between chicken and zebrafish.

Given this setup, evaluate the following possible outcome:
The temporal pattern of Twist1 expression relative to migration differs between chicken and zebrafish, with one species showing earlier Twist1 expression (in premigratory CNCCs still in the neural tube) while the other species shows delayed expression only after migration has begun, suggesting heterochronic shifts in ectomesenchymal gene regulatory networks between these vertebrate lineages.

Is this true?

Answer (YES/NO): NO